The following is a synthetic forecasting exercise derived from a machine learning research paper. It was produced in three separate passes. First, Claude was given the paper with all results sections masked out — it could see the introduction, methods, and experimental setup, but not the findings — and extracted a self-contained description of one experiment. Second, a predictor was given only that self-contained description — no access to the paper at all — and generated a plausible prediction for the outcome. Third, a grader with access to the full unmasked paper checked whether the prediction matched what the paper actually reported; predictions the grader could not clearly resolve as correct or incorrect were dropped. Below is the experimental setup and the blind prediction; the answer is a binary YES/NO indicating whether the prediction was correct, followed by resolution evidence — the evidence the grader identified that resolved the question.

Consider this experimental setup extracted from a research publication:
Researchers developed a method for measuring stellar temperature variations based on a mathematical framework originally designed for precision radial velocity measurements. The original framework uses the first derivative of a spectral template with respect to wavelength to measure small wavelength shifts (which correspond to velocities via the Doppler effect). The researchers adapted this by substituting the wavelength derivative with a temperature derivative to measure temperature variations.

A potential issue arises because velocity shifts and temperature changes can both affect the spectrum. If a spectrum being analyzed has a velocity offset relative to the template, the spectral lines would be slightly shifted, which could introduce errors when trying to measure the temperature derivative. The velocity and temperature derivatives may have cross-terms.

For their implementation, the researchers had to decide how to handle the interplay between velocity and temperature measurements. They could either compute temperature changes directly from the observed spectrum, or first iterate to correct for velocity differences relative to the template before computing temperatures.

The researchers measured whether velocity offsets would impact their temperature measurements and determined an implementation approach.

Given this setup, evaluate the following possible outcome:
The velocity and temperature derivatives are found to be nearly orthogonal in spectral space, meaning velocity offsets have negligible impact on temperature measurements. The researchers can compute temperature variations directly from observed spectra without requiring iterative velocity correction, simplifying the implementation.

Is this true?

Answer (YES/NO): NO